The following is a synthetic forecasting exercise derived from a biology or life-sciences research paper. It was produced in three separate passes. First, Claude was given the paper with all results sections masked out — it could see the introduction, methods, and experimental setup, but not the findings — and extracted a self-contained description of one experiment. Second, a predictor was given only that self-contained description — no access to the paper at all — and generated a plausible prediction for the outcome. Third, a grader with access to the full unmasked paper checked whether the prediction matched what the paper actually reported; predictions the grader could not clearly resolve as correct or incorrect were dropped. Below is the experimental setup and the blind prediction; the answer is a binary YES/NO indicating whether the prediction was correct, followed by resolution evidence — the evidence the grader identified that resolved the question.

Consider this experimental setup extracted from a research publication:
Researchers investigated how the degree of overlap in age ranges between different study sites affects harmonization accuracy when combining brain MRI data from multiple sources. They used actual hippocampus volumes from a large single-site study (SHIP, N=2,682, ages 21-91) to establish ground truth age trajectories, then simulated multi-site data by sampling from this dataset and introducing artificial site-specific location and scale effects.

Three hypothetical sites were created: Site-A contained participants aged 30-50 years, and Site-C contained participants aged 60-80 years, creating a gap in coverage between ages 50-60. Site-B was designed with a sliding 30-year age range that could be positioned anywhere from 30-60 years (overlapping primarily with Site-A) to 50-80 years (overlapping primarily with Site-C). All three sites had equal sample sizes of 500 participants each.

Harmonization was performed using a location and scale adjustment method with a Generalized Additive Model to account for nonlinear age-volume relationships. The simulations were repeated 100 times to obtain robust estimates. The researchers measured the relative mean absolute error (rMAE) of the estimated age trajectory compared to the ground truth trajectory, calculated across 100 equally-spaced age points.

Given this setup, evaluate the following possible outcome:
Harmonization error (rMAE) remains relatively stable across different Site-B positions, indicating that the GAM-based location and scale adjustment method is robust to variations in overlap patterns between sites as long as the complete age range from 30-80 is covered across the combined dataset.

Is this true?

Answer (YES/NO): NO